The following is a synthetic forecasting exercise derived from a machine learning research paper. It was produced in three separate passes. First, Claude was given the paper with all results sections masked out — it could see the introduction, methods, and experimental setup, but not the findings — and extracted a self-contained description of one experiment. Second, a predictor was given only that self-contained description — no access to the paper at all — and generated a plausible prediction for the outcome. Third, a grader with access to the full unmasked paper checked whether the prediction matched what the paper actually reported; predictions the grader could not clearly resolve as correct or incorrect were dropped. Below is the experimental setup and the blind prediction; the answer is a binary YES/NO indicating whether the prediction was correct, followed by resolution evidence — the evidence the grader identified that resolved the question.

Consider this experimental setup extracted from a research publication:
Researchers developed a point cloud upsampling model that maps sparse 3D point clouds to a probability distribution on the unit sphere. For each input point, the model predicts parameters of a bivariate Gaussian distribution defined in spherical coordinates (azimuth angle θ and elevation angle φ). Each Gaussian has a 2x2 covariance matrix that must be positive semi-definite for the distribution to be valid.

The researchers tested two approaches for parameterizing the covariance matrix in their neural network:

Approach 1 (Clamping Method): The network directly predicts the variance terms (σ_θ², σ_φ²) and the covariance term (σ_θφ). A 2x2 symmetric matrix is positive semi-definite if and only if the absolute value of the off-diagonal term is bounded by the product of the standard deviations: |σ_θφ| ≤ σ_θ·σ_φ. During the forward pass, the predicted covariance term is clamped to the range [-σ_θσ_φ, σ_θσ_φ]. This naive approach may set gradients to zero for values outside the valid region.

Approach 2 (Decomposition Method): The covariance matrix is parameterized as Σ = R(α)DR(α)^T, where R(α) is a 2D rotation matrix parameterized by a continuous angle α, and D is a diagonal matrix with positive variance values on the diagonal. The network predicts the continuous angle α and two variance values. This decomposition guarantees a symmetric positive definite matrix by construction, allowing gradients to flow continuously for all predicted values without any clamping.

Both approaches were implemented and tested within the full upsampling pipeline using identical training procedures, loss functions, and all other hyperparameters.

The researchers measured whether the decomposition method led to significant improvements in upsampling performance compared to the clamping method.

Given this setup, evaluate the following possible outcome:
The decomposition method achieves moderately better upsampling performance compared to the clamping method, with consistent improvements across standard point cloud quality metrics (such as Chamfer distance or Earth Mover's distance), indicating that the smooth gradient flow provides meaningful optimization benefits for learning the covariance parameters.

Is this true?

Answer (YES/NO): NO